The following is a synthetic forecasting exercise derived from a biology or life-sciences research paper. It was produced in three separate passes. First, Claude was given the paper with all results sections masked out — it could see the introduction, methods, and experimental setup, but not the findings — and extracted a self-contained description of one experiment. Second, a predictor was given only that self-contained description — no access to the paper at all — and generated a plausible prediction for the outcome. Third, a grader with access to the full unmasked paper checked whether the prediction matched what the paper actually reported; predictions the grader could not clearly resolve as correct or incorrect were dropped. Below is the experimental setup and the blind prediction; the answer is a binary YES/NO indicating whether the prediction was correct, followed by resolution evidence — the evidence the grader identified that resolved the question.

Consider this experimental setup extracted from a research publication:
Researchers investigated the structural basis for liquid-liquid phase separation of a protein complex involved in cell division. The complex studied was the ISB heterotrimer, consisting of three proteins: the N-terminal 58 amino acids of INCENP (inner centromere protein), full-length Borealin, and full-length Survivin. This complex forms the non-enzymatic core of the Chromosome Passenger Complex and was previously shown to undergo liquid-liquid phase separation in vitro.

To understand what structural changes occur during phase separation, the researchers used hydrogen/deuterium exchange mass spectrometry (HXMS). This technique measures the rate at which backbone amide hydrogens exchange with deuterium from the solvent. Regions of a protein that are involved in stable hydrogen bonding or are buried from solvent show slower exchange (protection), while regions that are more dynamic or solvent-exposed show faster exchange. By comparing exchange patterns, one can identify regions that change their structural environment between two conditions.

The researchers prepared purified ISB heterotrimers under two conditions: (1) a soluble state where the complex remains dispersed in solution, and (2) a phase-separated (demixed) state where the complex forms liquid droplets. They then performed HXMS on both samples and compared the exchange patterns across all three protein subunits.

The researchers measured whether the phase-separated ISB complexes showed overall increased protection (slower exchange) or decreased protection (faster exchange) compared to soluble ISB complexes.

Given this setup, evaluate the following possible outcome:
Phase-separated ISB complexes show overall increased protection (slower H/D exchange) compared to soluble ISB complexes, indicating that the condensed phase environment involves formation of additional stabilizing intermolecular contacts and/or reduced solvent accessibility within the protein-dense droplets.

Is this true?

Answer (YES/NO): NO